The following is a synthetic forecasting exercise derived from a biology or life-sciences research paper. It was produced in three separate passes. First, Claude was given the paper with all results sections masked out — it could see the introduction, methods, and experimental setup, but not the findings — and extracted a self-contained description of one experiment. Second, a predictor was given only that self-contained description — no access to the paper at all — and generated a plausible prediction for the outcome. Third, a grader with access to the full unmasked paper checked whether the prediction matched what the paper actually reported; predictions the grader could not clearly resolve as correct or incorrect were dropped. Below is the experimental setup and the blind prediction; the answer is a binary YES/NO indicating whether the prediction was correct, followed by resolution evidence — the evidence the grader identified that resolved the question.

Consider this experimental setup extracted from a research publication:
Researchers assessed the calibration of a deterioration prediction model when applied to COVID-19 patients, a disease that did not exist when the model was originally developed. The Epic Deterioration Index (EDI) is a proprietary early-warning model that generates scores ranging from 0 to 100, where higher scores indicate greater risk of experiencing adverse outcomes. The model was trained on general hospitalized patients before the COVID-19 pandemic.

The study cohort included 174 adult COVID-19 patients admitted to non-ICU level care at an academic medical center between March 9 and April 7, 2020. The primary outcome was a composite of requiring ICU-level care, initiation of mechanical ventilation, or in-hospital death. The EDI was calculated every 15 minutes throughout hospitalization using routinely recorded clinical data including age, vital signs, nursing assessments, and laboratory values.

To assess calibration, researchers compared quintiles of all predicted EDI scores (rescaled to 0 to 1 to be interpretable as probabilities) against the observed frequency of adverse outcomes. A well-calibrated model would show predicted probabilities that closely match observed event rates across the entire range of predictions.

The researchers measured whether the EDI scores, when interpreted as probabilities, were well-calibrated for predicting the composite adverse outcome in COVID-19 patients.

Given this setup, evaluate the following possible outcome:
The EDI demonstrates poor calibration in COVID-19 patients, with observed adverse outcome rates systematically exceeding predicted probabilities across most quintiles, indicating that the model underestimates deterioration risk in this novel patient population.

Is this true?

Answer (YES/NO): NO